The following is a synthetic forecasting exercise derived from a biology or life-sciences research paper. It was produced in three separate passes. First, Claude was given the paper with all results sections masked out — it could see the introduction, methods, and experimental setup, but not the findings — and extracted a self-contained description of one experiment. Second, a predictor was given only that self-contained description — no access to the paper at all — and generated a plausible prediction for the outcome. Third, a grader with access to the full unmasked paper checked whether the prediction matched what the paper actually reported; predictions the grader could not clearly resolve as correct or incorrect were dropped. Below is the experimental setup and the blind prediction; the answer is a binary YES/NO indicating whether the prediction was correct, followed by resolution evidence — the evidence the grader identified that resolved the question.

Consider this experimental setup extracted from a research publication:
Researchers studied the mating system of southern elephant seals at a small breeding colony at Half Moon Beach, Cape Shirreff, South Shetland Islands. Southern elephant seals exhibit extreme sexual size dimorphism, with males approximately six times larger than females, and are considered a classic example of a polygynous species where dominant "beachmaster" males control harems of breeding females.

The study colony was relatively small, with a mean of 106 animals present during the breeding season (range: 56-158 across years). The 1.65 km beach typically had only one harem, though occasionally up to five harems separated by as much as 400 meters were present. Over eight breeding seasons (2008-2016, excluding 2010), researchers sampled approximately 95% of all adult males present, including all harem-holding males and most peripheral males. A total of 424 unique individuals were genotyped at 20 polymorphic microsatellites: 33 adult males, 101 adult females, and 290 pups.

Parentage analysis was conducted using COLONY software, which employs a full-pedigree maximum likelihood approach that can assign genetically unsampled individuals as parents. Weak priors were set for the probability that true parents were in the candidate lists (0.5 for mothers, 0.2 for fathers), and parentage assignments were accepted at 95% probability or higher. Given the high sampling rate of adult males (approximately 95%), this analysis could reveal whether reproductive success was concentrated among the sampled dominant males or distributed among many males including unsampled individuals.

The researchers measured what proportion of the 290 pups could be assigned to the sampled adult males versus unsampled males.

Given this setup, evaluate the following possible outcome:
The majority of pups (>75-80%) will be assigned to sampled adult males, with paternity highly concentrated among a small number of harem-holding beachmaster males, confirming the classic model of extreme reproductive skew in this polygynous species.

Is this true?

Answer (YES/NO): NO